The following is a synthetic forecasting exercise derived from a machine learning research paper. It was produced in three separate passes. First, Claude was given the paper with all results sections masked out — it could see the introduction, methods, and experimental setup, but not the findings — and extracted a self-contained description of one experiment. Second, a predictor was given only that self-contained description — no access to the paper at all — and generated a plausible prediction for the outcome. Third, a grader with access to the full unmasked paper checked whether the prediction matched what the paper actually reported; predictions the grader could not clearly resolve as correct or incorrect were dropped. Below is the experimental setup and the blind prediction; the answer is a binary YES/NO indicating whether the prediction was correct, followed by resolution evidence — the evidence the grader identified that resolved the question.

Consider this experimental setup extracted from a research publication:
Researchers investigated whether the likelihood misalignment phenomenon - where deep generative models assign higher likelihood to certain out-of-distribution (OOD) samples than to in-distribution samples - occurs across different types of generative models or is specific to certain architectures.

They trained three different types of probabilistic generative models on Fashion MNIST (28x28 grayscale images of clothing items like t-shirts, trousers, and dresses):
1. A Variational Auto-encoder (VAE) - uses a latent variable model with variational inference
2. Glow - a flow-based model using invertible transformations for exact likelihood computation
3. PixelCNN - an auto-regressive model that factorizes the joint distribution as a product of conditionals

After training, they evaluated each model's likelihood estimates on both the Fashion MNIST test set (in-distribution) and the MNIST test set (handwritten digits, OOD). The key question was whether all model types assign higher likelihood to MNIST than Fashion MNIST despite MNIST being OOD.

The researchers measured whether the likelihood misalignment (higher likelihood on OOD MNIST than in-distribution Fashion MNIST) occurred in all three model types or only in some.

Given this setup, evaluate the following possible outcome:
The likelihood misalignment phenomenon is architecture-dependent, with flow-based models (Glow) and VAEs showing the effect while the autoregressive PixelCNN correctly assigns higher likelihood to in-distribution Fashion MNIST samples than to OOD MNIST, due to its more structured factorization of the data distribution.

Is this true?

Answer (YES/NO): NO